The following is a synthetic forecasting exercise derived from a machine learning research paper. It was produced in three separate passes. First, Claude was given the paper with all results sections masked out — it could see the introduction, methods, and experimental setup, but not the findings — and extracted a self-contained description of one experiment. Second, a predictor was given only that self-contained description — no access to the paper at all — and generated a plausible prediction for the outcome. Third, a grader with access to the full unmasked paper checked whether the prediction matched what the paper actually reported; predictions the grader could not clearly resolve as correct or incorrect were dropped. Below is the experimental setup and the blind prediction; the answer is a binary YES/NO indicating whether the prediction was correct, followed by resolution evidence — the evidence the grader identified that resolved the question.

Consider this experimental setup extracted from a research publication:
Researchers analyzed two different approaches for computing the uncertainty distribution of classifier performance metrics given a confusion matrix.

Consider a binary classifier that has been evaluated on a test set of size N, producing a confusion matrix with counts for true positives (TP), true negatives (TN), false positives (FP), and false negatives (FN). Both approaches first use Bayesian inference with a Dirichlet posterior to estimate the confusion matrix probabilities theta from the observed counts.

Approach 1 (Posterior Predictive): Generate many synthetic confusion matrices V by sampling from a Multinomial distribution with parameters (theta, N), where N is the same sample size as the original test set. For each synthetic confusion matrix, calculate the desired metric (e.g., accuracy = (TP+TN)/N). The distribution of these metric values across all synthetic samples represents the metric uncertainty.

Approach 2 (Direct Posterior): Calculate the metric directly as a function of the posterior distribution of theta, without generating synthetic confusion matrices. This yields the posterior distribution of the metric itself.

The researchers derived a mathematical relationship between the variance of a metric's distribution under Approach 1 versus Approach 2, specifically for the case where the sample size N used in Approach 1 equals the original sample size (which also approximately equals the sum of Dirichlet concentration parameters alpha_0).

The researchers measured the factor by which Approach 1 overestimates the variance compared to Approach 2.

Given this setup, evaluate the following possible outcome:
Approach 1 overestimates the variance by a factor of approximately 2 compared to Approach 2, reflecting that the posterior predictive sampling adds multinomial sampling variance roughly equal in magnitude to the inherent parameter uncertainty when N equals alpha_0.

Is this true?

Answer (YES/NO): YES